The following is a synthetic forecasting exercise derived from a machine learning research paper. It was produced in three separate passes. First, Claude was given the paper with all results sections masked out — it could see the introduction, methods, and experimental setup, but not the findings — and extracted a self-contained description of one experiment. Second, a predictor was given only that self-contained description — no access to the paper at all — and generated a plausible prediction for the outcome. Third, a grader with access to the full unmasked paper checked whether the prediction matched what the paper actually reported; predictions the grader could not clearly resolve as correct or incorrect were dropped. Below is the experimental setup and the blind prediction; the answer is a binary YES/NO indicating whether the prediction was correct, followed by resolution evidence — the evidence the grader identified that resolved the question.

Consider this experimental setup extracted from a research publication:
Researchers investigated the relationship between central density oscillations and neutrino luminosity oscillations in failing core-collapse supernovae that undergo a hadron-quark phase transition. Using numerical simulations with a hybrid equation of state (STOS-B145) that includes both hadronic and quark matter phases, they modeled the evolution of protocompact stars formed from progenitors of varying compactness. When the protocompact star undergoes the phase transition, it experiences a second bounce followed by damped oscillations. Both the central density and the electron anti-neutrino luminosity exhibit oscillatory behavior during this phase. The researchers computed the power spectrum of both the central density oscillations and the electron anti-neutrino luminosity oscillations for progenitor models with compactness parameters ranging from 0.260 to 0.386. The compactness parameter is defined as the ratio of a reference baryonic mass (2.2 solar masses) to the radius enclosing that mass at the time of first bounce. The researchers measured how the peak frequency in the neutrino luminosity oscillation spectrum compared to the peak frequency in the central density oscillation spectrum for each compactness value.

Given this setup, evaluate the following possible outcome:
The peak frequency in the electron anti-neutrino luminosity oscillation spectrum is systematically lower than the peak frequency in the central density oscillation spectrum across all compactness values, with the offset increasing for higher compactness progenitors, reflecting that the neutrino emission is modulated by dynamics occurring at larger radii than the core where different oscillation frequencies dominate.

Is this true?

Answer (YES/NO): NO